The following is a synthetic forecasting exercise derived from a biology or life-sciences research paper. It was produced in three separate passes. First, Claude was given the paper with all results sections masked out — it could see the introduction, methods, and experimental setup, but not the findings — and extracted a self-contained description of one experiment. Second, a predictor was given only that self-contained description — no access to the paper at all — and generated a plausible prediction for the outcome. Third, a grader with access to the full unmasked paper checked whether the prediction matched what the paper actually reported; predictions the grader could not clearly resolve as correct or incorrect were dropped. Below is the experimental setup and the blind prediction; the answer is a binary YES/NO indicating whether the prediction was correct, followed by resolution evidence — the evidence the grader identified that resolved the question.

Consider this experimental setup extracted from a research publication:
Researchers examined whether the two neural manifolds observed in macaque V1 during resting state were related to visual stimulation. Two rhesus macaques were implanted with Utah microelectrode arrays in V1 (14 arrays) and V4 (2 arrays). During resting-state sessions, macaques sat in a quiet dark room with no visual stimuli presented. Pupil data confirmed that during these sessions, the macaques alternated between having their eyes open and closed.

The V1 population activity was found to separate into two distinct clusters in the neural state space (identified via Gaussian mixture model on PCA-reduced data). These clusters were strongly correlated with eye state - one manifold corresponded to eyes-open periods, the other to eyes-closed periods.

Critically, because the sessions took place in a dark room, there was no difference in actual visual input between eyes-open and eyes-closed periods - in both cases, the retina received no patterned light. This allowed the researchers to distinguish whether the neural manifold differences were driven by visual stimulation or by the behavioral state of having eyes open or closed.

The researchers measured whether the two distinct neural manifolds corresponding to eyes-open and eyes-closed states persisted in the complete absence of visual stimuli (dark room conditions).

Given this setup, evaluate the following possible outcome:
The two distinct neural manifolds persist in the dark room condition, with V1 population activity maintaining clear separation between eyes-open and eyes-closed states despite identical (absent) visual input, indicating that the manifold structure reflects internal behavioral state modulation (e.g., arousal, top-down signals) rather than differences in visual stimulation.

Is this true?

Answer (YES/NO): YES